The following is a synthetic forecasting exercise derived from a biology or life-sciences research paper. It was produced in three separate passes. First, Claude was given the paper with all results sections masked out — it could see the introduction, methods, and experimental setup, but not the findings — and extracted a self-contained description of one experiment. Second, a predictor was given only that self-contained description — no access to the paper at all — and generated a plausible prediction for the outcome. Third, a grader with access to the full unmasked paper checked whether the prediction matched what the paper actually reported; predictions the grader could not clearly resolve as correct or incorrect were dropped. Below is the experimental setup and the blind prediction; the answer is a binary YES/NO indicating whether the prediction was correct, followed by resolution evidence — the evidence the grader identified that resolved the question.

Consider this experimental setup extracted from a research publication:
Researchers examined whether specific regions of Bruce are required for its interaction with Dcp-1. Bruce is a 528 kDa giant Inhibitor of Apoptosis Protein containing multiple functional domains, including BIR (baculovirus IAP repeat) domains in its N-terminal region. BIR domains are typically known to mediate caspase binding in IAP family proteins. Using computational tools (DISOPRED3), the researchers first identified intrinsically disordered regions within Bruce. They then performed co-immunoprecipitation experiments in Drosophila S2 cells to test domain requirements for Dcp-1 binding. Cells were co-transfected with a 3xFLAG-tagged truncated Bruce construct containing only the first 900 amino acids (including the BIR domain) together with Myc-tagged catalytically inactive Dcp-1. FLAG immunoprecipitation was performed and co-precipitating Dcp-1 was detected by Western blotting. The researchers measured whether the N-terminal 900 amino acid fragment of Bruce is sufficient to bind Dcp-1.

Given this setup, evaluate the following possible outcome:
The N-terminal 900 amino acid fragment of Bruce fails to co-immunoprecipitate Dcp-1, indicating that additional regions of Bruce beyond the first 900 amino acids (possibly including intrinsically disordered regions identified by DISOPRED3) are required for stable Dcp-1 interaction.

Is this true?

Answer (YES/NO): NO